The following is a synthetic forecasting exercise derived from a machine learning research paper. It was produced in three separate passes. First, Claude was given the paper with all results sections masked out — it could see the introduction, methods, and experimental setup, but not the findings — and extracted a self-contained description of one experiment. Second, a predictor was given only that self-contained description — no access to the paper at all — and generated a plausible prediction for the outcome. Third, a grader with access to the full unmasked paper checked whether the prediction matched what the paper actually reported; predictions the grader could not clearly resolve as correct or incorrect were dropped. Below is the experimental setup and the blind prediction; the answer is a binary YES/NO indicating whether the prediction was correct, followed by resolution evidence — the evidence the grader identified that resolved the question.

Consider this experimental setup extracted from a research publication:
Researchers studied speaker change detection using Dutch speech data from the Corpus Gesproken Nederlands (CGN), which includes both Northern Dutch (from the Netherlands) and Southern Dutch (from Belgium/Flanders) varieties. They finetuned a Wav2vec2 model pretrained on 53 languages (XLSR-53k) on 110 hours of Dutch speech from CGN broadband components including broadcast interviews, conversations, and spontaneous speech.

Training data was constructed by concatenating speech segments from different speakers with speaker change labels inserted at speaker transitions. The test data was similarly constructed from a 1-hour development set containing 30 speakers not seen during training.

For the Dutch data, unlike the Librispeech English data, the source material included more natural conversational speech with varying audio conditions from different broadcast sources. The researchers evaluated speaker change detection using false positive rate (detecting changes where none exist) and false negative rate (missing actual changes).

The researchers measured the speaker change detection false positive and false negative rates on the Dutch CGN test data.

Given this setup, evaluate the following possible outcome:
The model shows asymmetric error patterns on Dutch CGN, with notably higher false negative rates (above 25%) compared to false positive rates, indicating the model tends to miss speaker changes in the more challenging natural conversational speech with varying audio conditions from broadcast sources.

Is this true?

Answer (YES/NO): NO